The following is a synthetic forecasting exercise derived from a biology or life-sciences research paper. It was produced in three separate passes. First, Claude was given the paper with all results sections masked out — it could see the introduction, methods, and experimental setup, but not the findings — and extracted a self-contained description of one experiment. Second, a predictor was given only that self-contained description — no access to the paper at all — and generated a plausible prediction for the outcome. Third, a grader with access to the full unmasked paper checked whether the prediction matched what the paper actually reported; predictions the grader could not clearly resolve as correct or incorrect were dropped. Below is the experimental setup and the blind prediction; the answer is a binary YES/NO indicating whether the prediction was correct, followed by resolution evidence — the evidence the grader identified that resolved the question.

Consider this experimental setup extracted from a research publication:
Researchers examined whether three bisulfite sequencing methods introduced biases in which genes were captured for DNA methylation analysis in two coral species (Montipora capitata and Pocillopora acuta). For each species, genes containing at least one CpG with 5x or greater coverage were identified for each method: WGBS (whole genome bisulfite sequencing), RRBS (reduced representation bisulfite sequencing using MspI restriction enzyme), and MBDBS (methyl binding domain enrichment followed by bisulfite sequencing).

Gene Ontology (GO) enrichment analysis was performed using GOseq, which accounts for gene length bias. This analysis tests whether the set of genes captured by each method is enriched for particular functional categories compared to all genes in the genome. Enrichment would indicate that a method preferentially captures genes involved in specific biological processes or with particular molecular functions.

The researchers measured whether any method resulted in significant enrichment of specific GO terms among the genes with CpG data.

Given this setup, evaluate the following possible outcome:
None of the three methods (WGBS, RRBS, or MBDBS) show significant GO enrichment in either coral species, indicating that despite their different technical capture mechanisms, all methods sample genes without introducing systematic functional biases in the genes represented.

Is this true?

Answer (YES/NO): NO